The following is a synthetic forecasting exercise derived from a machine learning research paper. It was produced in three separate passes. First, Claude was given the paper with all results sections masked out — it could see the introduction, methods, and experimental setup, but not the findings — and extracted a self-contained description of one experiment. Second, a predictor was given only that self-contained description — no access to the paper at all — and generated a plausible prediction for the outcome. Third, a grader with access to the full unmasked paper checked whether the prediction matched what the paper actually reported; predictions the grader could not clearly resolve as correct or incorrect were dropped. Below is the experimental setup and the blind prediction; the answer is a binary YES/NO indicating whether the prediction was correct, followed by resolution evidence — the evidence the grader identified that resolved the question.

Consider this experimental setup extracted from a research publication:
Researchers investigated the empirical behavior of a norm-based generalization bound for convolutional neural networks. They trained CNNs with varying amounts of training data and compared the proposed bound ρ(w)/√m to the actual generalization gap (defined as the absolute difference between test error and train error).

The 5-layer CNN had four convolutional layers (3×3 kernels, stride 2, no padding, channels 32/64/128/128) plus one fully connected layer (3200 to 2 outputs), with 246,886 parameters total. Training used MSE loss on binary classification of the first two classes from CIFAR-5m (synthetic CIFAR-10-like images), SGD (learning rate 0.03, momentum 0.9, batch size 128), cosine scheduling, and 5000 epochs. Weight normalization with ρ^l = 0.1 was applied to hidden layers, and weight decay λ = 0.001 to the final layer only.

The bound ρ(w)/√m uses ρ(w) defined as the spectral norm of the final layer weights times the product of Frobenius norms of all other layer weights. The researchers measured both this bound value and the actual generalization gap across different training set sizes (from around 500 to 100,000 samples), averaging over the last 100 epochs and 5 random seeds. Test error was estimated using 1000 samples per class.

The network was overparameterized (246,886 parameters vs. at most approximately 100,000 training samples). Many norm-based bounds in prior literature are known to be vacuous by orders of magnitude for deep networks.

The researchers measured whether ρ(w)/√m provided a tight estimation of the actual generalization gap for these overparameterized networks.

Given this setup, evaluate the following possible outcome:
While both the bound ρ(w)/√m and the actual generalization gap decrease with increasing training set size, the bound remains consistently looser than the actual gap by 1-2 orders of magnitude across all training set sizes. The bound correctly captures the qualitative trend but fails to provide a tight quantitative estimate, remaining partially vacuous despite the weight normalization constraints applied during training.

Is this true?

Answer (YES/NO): NO